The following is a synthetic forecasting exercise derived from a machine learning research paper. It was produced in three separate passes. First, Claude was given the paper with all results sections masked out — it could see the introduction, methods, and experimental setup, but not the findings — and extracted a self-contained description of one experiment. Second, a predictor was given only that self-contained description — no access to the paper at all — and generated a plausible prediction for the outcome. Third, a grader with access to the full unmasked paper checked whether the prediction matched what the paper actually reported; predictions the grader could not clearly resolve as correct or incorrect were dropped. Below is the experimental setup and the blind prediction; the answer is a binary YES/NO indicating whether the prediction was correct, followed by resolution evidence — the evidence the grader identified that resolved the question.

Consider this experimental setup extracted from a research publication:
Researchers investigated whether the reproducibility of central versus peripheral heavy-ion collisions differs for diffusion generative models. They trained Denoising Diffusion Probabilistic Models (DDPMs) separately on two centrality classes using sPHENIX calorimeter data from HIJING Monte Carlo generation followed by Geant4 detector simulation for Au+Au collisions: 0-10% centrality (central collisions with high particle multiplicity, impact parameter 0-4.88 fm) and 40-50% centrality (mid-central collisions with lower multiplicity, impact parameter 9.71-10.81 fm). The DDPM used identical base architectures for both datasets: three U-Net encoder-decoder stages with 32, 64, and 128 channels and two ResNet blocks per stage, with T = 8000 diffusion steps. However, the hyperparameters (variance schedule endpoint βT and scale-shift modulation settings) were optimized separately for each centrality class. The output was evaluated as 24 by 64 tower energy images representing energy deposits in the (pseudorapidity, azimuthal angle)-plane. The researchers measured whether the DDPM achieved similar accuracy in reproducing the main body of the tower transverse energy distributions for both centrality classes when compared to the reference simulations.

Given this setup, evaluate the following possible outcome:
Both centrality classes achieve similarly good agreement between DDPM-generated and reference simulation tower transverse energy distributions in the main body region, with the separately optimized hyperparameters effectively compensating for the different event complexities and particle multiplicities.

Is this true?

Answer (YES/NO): YES